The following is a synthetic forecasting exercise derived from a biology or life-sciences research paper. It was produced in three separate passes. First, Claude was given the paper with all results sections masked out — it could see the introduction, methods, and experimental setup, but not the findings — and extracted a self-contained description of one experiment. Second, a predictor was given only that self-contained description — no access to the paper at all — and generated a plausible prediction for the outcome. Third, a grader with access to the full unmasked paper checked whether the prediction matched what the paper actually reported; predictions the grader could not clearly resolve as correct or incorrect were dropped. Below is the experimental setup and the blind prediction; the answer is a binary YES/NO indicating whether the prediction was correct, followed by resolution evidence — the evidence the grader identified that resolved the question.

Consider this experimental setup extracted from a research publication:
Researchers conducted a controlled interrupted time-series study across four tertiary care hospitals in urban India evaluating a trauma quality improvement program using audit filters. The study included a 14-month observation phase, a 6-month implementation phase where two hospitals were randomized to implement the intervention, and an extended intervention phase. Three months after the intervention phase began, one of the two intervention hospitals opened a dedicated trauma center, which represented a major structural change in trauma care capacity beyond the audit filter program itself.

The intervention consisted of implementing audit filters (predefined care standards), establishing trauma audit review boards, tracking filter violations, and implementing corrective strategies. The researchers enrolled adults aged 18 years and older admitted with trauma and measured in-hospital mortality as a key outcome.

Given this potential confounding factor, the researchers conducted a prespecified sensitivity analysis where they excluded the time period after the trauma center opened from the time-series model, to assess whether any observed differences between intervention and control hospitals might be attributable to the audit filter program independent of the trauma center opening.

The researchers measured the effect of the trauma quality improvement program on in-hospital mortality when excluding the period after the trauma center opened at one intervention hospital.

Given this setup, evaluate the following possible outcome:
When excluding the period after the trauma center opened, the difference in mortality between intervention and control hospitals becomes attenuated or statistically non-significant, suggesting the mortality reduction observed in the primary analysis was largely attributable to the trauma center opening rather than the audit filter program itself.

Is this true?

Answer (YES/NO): NO